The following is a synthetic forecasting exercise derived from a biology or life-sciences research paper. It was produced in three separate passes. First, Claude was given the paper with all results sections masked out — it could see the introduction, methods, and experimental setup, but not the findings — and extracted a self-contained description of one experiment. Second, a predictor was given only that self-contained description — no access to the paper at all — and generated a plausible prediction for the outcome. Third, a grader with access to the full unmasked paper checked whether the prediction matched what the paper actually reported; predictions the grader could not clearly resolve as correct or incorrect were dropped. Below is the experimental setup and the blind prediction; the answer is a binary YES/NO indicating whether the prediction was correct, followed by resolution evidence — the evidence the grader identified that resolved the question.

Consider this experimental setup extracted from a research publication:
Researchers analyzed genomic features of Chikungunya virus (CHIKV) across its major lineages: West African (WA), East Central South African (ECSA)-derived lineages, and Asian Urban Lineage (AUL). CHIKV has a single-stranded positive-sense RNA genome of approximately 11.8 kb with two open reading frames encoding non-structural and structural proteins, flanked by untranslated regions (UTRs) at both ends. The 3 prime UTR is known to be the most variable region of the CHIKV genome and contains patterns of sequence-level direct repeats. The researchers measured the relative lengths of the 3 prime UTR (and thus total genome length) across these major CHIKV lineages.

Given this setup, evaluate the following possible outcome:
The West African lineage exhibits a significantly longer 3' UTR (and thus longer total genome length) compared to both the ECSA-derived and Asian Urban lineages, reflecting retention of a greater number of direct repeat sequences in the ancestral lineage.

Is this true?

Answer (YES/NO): NO